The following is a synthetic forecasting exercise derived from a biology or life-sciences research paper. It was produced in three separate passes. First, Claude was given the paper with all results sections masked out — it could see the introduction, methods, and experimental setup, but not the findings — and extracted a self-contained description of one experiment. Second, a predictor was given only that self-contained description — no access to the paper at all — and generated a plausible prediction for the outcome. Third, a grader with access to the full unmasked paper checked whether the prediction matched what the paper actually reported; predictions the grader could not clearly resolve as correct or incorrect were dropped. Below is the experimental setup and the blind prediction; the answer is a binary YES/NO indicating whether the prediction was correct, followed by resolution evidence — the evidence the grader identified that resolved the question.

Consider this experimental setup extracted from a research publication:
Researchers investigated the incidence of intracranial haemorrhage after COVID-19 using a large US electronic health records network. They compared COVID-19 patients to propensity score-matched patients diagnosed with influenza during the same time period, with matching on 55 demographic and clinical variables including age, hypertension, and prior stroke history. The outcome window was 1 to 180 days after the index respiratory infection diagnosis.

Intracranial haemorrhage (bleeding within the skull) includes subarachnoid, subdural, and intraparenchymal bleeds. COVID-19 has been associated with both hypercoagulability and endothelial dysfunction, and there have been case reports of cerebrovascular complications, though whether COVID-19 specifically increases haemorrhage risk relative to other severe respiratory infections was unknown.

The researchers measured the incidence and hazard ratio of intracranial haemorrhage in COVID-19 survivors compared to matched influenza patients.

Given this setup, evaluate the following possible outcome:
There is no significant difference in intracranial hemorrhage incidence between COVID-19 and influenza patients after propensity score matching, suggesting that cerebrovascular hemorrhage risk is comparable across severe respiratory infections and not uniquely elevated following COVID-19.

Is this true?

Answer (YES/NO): NO